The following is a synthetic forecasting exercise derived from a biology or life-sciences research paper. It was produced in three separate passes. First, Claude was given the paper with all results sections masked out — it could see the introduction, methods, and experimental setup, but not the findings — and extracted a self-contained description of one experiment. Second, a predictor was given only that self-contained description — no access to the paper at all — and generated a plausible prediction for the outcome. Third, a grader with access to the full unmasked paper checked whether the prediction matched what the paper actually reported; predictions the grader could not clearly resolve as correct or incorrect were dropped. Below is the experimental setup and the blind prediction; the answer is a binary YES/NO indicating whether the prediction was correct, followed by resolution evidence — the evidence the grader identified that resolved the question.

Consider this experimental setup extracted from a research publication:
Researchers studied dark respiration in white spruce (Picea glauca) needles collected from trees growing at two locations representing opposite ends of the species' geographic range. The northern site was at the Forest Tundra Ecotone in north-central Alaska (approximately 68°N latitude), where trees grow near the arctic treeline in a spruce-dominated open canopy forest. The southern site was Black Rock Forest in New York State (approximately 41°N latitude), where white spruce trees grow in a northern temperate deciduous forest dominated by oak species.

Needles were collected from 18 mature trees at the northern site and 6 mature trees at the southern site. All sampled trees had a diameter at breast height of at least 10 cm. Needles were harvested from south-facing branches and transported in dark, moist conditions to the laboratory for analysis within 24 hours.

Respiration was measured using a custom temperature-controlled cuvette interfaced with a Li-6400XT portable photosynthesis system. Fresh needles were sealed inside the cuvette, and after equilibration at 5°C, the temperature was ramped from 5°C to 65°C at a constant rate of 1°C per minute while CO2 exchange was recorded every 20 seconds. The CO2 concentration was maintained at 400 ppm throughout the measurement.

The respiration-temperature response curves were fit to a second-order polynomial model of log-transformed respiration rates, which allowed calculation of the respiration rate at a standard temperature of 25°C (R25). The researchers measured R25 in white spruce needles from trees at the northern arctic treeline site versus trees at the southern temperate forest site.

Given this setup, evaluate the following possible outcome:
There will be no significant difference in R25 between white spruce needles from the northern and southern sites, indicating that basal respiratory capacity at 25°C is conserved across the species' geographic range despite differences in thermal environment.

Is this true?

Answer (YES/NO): NO